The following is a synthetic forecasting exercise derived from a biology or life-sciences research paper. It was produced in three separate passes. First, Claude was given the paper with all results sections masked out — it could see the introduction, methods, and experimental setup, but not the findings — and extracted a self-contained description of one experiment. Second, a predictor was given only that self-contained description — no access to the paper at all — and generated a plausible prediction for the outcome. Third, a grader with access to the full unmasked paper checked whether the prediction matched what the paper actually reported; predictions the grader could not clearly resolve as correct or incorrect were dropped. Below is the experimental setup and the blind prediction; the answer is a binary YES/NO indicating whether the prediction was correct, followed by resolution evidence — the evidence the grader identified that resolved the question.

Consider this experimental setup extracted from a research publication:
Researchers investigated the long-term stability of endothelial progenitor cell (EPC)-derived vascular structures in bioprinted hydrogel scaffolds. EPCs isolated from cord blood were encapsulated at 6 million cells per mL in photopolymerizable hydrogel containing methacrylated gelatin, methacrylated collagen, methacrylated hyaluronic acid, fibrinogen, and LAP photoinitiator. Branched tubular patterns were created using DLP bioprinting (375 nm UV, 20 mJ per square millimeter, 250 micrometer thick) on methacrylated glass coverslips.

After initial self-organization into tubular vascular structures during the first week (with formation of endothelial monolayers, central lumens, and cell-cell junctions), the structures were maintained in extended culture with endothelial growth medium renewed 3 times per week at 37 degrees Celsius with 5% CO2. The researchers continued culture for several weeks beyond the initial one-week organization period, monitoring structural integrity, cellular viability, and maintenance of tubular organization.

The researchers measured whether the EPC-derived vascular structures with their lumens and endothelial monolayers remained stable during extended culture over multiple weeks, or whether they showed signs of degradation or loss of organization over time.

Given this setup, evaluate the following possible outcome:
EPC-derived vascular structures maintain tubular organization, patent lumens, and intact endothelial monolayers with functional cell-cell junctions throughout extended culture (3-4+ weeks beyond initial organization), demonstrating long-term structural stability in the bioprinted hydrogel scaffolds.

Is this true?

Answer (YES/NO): YES